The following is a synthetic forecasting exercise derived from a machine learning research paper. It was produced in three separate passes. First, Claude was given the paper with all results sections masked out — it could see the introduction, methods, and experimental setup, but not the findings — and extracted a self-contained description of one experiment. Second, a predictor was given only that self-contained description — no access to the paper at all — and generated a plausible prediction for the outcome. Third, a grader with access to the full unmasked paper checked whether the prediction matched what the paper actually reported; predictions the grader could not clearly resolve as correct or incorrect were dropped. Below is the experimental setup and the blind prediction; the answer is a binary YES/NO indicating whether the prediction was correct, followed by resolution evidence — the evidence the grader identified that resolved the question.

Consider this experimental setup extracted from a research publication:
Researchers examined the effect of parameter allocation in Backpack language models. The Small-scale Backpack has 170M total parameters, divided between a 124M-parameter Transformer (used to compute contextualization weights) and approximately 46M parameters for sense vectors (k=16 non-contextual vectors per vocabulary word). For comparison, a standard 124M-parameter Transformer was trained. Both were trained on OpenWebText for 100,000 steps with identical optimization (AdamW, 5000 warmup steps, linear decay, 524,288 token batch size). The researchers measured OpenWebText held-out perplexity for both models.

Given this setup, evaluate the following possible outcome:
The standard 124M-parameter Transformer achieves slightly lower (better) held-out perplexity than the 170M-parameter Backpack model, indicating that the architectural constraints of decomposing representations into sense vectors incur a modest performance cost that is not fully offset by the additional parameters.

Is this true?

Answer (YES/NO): NO